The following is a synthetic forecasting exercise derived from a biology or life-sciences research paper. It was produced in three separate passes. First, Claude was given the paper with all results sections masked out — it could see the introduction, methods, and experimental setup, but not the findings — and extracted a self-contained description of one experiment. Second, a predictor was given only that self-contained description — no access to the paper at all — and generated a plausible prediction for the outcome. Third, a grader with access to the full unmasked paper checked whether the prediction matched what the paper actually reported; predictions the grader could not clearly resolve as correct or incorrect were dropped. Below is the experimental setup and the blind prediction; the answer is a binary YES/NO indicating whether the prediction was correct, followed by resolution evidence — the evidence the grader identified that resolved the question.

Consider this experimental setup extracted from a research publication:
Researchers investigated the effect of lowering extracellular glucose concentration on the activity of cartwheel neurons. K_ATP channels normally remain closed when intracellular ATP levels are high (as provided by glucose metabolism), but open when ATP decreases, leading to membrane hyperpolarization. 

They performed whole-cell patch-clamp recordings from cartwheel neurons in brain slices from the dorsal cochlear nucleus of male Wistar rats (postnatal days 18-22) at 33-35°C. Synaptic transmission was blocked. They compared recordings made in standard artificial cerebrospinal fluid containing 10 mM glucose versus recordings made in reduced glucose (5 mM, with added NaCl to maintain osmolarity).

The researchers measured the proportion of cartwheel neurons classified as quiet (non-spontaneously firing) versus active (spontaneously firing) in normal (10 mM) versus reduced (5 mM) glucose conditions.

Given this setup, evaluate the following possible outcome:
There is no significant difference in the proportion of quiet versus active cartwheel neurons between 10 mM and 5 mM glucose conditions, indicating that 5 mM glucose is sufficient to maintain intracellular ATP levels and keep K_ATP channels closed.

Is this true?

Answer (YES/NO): YES